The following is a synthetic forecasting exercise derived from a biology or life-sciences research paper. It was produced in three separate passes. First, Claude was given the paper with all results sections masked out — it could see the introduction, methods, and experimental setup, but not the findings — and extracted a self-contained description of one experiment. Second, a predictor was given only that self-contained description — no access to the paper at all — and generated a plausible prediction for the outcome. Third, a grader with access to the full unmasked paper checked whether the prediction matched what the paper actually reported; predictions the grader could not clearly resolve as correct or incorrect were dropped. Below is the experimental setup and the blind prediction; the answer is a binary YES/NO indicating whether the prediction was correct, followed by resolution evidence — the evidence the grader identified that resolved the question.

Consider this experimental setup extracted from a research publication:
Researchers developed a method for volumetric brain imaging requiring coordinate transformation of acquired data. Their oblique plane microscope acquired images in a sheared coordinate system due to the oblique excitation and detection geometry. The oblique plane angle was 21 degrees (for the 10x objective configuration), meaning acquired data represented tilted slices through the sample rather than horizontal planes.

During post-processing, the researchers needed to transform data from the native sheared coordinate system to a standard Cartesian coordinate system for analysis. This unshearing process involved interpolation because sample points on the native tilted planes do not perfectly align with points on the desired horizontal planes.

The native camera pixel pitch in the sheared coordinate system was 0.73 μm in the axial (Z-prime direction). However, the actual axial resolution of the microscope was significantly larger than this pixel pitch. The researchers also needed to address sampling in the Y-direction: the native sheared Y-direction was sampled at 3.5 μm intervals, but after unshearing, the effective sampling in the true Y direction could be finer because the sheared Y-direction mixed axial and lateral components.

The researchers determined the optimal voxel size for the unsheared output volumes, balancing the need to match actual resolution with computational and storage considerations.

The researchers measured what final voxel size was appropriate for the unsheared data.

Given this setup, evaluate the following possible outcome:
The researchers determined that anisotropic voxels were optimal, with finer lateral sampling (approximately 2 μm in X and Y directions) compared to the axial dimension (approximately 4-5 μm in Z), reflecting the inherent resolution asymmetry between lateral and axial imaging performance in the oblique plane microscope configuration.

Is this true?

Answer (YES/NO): NO